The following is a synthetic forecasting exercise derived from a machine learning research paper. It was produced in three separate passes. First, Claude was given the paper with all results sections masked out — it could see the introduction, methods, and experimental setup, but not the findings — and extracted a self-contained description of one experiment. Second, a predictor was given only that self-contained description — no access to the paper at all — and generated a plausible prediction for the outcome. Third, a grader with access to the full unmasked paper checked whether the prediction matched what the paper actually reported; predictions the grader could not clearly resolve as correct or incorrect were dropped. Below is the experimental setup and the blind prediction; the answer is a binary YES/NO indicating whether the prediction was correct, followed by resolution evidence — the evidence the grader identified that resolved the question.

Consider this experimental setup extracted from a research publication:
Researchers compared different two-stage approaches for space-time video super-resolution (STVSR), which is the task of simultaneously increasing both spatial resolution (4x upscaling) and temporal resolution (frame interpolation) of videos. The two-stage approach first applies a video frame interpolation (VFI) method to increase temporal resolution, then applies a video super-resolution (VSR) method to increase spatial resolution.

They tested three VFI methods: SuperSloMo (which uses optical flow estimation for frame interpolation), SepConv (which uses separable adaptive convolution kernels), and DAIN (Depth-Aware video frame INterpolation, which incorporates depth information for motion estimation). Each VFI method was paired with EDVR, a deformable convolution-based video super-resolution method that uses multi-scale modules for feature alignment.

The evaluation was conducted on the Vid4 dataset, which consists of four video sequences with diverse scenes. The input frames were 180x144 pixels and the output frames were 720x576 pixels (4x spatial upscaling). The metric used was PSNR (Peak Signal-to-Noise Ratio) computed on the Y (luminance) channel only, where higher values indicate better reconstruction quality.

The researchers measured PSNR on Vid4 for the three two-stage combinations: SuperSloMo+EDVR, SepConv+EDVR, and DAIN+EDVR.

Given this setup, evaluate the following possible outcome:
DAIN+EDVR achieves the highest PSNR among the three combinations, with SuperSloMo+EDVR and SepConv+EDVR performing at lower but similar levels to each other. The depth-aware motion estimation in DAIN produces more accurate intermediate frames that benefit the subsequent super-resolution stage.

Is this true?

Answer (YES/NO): NO